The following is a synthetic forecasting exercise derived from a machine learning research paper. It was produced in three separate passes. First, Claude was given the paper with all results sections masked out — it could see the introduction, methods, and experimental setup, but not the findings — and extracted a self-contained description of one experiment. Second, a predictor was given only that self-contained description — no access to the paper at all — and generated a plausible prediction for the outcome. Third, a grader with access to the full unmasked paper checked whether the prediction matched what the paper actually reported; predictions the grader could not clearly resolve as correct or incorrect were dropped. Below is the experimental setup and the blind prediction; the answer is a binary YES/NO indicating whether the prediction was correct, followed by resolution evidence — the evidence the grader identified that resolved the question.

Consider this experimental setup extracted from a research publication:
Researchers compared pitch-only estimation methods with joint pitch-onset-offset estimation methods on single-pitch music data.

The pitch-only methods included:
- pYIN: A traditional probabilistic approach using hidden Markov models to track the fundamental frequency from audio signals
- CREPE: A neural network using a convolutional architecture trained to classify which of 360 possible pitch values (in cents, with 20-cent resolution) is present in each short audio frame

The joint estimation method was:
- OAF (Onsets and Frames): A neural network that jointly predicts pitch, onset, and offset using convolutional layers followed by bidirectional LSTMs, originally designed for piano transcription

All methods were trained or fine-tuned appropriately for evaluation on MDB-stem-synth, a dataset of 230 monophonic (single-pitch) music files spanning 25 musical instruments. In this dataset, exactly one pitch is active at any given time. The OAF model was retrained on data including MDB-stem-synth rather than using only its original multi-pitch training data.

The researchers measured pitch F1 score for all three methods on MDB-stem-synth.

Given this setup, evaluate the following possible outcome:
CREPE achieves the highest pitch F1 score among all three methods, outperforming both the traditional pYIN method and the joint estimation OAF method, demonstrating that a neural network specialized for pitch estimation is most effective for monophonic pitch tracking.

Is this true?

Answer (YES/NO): NO